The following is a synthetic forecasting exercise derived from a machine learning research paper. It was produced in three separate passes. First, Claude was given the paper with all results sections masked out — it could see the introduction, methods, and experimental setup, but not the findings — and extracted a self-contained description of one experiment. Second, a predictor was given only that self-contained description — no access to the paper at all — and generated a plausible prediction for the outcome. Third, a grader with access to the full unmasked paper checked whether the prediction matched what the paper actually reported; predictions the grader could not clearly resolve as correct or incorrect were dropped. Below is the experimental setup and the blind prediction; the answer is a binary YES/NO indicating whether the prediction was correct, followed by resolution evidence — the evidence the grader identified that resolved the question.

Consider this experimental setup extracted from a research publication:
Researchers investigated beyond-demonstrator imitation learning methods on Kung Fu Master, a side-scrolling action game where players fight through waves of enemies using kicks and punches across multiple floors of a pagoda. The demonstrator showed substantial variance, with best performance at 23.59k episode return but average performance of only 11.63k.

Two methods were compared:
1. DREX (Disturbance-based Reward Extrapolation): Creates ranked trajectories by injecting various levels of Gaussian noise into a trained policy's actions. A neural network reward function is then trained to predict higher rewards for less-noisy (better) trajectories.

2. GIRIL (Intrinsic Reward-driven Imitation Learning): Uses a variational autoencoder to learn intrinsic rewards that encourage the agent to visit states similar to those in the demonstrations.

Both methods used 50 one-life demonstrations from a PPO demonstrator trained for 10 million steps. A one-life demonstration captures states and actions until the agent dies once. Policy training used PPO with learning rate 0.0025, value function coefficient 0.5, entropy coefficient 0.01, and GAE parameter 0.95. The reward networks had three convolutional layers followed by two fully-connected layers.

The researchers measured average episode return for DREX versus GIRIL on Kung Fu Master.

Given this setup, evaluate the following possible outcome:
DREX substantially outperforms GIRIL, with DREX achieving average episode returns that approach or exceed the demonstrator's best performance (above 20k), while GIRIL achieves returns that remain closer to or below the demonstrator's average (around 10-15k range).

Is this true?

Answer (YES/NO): NO